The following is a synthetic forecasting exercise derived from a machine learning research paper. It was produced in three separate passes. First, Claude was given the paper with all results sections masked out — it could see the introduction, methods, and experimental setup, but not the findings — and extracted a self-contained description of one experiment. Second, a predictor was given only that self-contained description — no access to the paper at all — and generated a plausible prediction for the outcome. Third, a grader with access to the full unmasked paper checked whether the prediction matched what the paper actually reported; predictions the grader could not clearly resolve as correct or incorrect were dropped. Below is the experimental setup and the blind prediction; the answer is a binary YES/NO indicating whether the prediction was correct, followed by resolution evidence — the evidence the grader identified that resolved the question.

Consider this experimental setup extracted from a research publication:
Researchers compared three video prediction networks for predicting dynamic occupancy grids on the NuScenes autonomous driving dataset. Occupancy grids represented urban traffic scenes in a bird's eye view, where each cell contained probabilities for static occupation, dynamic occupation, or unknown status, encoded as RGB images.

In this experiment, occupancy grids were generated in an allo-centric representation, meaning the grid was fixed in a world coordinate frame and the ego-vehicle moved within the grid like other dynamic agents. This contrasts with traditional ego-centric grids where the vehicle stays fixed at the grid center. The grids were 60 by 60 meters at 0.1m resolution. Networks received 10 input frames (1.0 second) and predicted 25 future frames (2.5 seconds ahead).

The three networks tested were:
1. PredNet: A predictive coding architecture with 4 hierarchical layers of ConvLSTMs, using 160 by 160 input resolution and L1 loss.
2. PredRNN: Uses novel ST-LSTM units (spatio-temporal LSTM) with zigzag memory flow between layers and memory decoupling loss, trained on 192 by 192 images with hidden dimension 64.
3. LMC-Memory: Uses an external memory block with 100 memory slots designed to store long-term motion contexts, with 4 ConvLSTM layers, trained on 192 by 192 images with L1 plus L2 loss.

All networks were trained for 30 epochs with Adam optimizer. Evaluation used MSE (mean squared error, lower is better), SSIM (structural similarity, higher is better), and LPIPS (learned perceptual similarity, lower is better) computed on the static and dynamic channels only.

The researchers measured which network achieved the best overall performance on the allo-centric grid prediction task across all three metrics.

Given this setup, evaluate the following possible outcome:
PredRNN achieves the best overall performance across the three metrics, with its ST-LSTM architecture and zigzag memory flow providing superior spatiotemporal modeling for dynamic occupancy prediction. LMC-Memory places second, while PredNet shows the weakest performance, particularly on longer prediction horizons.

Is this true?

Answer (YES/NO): YES